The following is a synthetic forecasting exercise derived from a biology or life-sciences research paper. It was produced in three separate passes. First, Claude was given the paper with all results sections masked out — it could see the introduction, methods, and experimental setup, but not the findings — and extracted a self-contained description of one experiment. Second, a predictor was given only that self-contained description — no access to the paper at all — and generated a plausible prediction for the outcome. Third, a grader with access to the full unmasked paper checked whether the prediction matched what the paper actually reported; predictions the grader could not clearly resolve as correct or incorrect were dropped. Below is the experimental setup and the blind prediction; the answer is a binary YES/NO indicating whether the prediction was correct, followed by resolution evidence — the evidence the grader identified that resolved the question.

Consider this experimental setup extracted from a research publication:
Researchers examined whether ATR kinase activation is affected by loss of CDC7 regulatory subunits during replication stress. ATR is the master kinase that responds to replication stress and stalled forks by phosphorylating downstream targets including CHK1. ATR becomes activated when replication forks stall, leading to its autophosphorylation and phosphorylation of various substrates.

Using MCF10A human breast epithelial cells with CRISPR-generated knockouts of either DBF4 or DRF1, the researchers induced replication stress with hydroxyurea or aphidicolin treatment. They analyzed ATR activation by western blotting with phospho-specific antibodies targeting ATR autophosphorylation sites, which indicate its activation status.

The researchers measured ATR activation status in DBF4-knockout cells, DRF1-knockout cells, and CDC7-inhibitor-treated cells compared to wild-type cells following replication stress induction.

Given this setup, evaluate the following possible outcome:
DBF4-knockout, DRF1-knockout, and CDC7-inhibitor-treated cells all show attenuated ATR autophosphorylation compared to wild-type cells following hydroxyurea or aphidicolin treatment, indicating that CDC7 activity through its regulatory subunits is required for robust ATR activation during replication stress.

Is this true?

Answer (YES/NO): NO